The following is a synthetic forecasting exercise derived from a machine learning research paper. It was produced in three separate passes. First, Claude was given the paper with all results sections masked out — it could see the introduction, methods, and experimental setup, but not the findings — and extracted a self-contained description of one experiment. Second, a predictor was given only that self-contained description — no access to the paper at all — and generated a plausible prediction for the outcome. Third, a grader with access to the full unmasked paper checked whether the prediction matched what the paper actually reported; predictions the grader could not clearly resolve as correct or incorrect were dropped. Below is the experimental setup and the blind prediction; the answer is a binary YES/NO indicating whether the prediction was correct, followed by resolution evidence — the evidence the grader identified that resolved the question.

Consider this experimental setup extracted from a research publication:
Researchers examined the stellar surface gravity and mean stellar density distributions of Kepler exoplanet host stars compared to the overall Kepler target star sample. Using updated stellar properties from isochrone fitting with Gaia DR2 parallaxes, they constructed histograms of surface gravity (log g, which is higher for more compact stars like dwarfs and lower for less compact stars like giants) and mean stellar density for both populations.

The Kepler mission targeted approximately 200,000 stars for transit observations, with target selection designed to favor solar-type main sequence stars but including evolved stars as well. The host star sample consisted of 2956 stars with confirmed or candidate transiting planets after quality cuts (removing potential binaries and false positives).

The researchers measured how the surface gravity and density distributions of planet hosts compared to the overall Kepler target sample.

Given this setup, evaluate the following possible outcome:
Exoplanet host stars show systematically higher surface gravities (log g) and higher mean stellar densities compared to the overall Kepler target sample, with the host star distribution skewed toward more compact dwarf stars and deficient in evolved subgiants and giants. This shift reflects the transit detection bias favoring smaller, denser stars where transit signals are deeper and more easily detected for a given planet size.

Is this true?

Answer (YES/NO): NO